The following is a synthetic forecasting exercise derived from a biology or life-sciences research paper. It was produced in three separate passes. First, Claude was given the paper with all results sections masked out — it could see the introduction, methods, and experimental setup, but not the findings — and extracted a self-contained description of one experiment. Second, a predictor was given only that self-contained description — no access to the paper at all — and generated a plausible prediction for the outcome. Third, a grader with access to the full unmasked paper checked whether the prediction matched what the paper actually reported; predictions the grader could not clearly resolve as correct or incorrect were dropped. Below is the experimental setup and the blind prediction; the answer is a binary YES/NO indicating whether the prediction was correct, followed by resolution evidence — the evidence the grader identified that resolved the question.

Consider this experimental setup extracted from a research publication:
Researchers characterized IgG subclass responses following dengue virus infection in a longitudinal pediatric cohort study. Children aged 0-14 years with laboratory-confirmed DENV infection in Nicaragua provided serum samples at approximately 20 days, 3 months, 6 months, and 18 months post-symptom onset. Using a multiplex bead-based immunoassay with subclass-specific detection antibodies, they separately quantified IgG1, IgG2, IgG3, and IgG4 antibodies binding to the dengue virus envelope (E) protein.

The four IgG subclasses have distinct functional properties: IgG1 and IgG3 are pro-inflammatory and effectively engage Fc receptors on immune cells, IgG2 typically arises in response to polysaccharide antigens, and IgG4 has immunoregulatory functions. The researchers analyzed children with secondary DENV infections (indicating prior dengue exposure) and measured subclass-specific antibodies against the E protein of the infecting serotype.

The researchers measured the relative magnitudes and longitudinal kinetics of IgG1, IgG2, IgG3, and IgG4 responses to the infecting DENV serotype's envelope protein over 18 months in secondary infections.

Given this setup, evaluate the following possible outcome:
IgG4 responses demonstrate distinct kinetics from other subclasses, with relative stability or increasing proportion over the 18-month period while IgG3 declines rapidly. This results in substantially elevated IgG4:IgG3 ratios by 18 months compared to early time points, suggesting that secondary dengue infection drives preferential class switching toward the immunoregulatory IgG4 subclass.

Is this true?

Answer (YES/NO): NO